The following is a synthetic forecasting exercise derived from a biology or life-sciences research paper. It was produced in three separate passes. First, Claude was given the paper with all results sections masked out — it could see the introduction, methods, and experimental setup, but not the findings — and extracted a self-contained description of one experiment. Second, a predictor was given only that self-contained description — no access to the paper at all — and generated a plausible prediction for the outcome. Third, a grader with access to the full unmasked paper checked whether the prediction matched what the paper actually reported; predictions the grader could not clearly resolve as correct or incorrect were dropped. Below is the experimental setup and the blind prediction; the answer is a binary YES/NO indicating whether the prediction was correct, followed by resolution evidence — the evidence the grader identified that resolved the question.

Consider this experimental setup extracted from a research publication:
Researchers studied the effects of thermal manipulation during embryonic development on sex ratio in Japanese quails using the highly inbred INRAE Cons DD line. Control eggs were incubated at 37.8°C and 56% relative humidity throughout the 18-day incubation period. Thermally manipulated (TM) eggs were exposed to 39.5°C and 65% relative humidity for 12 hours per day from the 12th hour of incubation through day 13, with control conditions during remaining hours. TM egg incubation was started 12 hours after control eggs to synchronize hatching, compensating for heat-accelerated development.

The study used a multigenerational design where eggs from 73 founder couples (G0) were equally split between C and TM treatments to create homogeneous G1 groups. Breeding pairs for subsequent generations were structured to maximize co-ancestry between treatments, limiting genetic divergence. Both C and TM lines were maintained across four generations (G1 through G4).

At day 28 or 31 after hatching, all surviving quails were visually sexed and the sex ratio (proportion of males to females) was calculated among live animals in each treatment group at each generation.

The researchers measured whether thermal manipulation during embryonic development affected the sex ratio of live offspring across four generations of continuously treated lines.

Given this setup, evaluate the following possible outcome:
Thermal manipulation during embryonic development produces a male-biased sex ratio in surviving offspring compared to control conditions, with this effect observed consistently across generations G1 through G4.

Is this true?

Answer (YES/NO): NO